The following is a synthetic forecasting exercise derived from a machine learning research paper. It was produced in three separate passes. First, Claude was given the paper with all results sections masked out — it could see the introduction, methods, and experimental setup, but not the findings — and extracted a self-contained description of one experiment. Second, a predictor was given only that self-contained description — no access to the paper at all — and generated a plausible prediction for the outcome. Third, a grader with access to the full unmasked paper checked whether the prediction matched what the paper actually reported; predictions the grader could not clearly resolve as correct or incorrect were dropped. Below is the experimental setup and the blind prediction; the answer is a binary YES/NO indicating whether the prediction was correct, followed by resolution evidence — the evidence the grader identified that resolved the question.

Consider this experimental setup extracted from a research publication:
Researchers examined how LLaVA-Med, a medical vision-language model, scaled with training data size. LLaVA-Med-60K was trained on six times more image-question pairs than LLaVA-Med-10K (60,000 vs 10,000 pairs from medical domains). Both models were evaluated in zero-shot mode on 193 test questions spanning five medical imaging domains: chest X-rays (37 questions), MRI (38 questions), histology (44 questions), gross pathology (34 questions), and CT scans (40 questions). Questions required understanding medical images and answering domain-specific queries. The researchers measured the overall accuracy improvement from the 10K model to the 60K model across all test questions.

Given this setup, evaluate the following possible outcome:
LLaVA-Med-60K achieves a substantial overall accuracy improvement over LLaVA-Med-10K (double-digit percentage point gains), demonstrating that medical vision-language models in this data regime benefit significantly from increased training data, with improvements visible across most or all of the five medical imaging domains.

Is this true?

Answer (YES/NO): NO